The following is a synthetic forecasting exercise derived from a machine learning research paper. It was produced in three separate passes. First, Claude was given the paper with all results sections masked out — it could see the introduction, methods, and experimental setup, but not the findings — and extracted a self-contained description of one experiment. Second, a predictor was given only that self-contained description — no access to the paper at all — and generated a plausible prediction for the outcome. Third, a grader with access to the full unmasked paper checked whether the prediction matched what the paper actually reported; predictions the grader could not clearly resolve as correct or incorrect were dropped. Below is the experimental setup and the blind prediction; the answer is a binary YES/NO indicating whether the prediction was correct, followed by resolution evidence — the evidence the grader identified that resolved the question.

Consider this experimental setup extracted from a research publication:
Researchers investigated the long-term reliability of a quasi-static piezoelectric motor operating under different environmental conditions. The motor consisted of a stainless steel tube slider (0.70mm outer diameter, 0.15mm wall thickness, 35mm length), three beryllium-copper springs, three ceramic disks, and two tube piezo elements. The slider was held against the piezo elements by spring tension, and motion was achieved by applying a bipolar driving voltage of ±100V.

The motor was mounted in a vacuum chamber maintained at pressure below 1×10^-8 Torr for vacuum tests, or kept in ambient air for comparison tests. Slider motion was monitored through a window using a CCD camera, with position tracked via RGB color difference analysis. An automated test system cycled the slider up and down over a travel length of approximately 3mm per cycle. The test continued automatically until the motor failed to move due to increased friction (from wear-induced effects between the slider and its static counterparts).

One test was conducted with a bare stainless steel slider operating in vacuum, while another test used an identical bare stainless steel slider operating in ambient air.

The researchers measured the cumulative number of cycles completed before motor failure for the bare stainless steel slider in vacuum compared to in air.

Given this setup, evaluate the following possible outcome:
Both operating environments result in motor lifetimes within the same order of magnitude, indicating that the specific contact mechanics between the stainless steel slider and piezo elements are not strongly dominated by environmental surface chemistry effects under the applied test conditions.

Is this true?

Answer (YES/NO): NO